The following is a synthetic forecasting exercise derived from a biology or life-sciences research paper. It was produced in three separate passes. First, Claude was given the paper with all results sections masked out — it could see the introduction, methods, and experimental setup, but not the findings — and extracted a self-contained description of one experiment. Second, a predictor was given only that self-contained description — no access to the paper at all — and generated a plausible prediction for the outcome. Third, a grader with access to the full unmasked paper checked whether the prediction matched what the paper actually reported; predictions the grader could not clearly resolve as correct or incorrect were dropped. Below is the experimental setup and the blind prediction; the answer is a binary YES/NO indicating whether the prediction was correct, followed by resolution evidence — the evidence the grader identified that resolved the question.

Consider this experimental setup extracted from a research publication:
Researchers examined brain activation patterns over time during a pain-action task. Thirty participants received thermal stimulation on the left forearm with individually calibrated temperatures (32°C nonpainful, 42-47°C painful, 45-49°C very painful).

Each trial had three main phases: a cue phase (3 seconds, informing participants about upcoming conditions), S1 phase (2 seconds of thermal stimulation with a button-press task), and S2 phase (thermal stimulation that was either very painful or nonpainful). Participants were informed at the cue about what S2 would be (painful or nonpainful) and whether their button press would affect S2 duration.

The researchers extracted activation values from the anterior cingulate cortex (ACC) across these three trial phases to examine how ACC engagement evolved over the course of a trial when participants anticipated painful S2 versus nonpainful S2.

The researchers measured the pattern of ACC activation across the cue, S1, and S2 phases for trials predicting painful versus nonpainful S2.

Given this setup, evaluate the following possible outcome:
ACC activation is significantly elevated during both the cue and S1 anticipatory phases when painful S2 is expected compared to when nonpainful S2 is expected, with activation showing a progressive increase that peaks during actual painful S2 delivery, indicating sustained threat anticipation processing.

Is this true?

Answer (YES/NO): NO